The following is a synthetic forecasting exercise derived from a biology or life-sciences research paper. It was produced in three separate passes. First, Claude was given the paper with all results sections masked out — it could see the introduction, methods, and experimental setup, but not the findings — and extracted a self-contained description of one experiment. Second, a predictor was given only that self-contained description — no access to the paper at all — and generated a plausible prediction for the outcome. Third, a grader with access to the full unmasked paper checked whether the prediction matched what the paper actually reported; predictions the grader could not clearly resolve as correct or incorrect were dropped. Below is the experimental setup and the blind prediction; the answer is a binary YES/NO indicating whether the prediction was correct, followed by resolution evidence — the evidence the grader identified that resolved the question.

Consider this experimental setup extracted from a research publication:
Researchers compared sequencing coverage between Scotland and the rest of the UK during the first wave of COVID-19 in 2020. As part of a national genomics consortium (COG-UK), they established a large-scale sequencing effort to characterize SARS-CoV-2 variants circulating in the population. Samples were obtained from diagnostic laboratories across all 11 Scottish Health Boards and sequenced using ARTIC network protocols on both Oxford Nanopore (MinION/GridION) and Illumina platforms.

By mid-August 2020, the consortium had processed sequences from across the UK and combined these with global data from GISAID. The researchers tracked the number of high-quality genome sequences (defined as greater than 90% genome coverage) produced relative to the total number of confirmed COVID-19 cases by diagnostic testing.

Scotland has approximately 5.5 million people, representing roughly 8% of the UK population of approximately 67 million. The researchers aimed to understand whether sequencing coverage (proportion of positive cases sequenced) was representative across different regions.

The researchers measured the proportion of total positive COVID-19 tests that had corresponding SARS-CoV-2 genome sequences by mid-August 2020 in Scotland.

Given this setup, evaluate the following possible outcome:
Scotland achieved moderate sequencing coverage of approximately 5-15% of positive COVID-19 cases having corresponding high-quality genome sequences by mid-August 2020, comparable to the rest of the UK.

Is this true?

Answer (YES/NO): NO